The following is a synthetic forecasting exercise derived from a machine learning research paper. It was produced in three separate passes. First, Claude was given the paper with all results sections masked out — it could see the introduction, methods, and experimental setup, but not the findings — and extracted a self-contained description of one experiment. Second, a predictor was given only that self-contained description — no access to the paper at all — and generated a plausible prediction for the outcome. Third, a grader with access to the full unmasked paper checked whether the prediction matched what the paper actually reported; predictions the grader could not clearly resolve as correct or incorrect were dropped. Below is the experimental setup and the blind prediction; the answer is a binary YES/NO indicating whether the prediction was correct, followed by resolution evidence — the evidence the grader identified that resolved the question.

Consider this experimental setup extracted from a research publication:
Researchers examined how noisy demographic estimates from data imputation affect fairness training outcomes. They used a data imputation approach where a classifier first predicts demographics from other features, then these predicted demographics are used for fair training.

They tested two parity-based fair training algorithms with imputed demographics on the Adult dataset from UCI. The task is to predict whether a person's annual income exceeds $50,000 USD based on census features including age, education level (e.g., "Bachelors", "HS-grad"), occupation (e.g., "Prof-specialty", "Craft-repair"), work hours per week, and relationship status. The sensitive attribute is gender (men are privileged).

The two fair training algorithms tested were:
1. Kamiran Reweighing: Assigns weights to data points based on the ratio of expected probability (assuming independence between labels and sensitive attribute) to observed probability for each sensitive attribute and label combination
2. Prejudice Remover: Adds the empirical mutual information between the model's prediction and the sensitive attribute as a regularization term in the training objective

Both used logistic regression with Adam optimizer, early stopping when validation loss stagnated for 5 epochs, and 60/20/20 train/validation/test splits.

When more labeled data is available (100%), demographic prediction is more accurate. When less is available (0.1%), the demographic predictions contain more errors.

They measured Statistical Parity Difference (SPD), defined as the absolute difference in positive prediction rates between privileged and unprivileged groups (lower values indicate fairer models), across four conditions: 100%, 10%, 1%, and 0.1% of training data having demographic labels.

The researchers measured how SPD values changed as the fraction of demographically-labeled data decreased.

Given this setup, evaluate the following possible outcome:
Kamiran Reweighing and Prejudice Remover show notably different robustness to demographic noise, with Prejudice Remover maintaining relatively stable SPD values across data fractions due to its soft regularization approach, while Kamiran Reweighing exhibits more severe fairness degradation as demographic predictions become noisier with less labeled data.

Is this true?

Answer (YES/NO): NO